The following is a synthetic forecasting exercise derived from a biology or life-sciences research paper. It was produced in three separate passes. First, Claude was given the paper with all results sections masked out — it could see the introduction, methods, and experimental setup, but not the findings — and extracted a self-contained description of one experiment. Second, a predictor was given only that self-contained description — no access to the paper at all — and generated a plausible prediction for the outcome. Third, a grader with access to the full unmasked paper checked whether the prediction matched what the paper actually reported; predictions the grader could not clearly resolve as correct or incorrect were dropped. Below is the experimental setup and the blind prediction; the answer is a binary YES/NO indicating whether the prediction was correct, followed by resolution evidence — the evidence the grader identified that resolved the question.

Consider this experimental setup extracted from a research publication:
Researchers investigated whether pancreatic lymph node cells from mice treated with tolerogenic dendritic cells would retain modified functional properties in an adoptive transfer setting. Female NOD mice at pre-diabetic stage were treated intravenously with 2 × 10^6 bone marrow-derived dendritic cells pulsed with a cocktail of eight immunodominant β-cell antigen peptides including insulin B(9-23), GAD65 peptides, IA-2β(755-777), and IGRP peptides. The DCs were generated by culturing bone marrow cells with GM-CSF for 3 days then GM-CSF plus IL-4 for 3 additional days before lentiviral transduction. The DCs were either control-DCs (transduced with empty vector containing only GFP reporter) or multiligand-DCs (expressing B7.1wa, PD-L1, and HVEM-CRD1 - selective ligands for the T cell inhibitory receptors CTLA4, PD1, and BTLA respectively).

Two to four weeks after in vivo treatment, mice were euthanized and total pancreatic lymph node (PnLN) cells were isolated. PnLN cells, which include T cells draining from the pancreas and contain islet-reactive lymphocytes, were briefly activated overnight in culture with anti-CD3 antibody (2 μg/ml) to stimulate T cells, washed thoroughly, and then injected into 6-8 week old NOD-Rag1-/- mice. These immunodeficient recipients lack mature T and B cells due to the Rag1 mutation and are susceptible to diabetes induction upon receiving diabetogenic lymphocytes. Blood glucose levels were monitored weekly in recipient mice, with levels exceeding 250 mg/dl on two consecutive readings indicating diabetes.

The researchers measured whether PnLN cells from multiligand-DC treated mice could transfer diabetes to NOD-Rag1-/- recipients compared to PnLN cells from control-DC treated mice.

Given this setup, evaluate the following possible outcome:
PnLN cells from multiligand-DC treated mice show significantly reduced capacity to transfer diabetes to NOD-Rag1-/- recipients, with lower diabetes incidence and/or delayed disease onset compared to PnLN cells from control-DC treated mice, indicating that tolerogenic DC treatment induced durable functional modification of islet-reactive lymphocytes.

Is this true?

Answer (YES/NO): YES